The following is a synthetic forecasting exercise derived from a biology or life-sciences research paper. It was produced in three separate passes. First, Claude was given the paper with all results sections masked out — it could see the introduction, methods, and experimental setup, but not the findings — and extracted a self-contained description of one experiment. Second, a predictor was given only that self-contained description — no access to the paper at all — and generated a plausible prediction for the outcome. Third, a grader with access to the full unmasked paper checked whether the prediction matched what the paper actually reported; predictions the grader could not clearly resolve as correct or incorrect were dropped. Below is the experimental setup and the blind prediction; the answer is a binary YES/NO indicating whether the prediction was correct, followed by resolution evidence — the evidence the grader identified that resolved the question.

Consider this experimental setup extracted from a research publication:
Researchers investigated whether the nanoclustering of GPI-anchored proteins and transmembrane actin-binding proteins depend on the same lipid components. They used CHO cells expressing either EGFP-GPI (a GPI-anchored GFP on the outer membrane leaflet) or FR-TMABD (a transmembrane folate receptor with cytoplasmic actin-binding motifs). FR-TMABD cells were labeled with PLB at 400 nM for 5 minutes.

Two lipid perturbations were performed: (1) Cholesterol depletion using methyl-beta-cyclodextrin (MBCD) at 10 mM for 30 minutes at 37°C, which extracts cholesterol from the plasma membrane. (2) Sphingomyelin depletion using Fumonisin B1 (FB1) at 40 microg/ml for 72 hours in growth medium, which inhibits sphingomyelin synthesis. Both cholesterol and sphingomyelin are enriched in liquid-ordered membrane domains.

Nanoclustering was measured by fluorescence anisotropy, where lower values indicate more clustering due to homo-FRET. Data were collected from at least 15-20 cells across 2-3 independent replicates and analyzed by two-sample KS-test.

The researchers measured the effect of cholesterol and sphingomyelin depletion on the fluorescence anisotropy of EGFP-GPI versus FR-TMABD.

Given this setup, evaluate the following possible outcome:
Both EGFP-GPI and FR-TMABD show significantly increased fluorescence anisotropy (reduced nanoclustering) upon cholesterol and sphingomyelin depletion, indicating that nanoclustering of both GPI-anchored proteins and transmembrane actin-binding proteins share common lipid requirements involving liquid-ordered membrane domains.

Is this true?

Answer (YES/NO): NO